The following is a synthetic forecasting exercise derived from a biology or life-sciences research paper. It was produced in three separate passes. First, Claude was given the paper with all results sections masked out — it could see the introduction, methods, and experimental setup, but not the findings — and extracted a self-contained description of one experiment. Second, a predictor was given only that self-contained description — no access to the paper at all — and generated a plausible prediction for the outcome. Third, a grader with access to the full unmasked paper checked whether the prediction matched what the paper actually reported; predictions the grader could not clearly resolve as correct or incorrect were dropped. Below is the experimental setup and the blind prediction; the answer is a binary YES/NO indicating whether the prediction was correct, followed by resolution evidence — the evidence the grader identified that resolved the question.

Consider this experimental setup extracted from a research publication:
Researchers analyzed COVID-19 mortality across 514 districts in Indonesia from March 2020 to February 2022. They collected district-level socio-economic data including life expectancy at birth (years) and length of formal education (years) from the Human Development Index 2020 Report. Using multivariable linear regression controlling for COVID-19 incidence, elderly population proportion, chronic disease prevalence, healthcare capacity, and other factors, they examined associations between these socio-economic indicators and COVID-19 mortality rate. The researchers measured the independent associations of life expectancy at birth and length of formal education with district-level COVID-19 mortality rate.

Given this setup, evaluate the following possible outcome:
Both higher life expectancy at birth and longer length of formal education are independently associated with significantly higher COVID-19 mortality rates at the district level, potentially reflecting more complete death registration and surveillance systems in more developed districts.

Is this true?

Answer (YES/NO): NO